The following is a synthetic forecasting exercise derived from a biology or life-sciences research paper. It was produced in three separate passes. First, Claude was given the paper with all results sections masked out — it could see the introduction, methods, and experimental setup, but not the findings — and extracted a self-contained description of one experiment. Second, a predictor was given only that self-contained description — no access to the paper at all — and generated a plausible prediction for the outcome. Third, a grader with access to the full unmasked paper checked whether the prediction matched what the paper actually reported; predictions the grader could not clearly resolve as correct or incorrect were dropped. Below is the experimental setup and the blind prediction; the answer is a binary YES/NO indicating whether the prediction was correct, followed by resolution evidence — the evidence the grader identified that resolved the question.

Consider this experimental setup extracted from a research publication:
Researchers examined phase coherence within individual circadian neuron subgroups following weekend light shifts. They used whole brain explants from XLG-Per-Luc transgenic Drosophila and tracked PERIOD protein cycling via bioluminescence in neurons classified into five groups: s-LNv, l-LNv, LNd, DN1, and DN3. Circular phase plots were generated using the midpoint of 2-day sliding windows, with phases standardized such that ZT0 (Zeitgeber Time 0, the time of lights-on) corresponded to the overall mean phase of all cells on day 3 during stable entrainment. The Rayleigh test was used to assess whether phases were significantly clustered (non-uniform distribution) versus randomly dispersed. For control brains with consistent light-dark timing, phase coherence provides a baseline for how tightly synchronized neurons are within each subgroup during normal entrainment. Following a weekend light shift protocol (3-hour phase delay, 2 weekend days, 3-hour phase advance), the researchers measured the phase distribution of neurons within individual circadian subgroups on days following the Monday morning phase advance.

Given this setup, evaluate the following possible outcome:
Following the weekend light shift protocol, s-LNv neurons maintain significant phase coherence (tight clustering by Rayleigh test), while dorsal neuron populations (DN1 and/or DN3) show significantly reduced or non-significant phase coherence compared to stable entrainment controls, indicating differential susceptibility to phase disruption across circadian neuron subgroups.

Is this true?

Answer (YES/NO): NO